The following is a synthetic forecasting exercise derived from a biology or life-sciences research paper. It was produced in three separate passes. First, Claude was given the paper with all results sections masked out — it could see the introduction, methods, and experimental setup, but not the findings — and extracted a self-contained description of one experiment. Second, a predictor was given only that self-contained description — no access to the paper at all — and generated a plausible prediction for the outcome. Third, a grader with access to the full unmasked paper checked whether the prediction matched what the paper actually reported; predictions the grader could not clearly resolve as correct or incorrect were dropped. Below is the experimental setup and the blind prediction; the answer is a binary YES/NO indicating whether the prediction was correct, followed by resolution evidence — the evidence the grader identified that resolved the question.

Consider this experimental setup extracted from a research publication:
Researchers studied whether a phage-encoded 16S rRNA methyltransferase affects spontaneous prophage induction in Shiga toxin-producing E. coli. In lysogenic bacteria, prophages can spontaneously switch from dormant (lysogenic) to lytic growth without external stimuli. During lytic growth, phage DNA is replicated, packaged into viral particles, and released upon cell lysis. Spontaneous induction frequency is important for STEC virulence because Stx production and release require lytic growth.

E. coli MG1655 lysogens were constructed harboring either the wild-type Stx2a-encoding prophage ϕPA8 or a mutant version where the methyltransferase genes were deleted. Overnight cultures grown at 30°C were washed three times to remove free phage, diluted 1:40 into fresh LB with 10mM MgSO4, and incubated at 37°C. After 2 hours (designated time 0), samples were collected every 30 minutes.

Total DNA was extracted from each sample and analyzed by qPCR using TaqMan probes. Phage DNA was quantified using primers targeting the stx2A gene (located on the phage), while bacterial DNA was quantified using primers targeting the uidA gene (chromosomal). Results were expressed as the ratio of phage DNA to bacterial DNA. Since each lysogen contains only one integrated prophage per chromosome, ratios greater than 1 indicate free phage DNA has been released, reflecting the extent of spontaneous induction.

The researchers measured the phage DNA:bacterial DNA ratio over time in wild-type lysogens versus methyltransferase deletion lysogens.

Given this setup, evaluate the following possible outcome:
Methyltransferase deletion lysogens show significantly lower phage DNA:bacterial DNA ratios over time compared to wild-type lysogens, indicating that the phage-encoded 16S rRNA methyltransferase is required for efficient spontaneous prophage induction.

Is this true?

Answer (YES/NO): YES